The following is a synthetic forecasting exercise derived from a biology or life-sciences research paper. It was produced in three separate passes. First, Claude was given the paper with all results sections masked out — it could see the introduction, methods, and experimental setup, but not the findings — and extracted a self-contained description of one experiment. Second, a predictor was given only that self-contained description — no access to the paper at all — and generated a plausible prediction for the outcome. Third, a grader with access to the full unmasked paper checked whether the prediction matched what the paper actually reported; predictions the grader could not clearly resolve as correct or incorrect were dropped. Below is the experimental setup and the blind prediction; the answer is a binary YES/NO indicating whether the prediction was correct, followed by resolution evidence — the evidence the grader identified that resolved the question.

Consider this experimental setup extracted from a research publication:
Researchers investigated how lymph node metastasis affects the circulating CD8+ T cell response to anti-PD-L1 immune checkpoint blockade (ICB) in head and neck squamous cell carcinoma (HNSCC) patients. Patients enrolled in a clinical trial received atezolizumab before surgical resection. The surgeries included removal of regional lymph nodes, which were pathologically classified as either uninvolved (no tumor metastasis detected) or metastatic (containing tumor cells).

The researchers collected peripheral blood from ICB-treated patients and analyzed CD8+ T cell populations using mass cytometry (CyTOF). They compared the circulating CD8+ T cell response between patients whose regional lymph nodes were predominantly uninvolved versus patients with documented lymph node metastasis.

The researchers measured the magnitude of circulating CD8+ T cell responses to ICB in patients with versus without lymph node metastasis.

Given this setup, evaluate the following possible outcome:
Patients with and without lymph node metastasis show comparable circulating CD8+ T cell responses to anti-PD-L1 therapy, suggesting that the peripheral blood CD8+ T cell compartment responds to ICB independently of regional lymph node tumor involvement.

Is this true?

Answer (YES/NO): NO